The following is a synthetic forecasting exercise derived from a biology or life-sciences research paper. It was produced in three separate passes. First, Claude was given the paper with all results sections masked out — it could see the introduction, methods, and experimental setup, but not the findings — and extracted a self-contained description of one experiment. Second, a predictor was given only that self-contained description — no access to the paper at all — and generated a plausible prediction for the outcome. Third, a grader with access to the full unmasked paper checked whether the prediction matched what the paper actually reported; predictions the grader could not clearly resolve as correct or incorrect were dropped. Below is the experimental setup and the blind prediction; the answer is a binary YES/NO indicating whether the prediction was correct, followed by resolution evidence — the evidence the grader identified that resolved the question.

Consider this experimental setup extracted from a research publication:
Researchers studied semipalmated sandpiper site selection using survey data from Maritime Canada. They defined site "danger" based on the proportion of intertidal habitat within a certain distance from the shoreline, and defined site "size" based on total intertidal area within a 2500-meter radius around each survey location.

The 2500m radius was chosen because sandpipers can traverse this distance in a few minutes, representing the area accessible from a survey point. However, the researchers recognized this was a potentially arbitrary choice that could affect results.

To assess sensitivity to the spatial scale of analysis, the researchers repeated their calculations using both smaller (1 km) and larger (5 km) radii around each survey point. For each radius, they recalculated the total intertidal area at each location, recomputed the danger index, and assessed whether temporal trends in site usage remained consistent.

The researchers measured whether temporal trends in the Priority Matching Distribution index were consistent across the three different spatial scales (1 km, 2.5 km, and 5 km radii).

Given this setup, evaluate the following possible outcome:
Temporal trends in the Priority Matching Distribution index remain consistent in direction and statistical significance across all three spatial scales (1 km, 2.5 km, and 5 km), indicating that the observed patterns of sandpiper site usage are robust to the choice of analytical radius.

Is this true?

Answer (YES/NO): YES